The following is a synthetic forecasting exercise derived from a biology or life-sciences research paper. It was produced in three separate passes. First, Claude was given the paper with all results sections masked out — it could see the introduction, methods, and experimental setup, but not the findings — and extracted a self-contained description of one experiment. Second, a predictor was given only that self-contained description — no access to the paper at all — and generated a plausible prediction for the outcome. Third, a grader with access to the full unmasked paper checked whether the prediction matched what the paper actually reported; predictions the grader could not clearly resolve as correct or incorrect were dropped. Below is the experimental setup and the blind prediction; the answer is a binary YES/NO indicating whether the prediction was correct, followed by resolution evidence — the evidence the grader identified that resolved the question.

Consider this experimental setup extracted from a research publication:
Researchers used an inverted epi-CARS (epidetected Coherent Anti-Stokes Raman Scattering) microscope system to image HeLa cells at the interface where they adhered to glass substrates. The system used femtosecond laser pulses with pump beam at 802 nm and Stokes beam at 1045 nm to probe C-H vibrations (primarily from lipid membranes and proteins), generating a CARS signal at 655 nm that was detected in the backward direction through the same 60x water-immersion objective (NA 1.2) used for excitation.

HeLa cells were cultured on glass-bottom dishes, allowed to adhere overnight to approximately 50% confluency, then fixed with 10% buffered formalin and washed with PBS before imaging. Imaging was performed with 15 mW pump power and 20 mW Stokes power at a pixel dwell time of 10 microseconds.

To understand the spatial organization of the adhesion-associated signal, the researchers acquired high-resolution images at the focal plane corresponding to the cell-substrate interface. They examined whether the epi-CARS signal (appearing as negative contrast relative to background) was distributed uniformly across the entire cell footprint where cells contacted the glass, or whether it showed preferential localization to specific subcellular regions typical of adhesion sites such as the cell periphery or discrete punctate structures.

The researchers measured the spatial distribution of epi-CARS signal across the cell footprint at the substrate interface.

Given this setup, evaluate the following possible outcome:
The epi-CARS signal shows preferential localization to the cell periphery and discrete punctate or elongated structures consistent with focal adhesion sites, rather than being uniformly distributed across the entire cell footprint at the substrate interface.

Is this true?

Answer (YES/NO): YES